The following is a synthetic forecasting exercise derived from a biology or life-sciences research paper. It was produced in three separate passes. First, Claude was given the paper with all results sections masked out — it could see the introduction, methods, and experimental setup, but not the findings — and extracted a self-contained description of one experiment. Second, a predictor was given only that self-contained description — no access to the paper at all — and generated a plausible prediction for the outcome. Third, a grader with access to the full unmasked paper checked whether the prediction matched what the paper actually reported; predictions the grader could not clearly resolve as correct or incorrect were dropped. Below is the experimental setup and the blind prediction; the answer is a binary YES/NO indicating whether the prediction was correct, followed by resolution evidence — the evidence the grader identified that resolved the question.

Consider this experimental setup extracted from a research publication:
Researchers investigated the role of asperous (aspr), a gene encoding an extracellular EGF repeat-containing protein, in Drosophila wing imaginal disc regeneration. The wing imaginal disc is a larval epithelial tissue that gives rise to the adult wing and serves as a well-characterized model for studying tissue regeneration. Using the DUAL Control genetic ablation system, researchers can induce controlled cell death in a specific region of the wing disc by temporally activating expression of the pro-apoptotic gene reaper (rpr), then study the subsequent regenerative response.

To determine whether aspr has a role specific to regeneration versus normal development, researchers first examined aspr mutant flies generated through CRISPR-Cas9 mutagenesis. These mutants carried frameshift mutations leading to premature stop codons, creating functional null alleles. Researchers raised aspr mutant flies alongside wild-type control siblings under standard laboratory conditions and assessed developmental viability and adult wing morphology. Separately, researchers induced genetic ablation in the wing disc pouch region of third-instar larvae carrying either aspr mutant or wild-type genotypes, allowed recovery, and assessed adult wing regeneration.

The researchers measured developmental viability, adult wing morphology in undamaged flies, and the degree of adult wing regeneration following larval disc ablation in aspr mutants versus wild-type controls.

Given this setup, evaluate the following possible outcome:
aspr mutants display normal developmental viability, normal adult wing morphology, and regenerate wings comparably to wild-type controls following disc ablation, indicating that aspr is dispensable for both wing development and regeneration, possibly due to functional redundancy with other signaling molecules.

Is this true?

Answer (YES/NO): NO